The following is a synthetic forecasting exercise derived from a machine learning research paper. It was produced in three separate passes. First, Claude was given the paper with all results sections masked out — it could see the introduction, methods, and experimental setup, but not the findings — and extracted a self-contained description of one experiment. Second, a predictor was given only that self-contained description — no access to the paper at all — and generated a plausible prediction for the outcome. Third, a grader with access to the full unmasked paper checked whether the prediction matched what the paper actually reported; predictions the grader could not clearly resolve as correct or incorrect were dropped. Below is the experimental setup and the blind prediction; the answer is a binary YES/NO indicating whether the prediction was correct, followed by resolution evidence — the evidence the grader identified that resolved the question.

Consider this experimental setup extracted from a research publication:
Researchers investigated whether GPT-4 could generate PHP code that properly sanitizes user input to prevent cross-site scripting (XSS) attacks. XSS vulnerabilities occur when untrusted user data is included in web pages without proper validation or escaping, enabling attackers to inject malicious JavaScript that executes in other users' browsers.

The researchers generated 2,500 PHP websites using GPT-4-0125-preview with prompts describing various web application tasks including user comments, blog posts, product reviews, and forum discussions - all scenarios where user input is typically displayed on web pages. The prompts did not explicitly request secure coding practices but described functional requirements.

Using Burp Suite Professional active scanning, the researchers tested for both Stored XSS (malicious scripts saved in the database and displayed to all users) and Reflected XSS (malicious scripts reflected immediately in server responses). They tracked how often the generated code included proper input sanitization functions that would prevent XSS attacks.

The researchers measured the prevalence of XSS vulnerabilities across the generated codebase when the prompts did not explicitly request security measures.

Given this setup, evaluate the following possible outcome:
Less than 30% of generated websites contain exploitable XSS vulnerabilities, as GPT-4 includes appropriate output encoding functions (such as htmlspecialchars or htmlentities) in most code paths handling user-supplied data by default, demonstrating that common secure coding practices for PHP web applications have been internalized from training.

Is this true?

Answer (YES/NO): NO